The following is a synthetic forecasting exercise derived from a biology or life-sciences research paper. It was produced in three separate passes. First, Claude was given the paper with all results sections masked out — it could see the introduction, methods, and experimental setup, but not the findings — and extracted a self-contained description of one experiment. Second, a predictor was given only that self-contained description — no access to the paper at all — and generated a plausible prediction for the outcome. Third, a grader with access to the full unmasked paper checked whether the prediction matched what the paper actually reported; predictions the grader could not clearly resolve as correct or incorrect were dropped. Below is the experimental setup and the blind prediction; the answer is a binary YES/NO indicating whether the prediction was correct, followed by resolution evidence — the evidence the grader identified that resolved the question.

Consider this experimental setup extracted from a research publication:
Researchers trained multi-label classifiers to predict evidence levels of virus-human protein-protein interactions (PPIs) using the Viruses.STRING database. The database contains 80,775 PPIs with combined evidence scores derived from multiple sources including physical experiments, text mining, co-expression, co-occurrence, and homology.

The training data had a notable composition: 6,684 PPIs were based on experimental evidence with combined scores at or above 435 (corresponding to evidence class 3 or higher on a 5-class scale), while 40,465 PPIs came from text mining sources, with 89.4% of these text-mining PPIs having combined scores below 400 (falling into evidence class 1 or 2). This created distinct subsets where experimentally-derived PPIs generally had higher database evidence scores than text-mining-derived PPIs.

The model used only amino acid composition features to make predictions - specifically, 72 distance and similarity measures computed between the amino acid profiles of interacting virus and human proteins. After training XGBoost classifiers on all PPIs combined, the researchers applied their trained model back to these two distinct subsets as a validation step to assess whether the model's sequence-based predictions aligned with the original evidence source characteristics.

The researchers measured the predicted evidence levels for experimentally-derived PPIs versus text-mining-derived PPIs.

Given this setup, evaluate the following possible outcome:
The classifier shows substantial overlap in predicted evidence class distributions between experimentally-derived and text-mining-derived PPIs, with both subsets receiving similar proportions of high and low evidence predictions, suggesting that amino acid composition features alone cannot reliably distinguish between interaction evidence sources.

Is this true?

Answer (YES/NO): NO